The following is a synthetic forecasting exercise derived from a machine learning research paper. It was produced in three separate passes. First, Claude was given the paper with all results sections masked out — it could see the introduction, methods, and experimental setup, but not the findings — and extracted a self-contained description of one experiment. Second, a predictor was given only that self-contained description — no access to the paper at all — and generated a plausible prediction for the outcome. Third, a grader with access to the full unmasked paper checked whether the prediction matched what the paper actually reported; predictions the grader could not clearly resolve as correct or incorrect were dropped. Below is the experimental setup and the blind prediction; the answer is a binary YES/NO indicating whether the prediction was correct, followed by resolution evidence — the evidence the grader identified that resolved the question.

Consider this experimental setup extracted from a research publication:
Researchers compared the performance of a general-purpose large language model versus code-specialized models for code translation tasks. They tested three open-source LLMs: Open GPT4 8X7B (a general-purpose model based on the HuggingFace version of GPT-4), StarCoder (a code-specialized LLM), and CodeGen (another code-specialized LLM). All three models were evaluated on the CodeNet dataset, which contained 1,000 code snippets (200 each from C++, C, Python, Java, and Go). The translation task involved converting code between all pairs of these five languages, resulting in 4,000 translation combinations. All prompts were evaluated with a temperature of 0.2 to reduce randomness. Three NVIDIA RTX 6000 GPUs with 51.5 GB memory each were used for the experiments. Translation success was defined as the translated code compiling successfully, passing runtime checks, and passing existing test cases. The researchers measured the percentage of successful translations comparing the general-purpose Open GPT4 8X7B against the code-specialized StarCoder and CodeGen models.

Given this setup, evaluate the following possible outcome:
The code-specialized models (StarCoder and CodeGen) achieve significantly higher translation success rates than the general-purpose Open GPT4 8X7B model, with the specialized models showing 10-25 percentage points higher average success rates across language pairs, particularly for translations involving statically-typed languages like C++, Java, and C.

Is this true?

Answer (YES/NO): NO